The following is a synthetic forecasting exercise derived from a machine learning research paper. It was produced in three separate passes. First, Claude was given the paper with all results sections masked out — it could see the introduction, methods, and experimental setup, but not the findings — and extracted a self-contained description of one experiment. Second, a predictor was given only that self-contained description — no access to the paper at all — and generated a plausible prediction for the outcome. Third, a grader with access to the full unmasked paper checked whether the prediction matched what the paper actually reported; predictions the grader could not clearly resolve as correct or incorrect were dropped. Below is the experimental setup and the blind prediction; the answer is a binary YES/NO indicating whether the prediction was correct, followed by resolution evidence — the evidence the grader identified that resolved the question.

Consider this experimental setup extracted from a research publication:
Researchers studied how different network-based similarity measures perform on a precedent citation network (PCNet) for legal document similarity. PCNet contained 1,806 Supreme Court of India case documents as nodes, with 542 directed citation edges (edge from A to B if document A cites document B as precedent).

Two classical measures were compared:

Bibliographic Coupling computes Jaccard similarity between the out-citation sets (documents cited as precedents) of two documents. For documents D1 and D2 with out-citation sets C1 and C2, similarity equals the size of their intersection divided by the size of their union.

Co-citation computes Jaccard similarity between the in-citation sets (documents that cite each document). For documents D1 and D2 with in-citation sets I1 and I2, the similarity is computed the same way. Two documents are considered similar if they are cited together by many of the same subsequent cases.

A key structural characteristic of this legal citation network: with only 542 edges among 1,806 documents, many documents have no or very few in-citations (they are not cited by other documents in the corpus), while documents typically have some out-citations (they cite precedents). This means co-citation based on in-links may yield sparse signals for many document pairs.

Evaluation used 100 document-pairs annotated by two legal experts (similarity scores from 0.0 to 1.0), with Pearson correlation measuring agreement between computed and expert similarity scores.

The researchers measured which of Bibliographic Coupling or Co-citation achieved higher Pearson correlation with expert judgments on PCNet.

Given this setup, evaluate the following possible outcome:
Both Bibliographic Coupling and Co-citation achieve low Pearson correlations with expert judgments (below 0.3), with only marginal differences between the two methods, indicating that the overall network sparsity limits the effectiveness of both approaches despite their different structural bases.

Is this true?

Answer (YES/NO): YES